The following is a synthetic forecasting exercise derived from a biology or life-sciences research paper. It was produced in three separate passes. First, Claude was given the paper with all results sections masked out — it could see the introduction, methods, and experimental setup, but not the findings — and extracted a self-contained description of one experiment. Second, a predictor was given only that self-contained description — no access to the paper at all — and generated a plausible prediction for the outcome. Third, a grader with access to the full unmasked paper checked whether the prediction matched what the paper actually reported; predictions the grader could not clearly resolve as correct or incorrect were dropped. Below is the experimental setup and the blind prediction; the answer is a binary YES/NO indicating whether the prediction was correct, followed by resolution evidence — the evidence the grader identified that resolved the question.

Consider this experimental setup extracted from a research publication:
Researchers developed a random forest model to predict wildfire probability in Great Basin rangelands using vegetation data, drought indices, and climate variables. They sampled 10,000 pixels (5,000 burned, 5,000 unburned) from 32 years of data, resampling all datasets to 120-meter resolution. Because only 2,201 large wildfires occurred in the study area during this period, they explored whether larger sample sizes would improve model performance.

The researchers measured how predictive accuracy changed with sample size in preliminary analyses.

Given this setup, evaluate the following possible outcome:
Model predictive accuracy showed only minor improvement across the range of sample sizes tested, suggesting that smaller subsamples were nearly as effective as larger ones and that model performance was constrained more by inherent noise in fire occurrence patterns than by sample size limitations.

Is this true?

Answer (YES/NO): NO